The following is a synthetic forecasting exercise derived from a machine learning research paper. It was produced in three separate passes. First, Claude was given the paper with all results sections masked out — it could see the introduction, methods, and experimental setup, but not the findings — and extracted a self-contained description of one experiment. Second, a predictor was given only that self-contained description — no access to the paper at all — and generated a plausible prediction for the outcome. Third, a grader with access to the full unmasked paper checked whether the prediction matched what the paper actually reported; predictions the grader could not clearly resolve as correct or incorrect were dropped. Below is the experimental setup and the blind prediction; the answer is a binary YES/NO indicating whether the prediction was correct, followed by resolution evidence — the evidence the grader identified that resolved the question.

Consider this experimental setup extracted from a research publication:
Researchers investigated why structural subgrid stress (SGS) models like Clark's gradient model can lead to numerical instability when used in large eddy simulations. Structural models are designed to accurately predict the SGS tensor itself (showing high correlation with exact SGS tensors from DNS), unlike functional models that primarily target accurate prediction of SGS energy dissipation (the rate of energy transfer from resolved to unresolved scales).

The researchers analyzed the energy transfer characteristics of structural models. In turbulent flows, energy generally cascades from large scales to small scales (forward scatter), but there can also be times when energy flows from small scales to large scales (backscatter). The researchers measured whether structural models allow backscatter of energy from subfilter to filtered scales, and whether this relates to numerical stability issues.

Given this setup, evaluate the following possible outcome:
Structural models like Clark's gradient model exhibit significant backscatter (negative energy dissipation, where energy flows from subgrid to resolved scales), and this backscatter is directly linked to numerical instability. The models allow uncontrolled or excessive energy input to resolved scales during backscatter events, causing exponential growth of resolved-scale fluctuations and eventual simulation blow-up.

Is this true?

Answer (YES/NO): YES